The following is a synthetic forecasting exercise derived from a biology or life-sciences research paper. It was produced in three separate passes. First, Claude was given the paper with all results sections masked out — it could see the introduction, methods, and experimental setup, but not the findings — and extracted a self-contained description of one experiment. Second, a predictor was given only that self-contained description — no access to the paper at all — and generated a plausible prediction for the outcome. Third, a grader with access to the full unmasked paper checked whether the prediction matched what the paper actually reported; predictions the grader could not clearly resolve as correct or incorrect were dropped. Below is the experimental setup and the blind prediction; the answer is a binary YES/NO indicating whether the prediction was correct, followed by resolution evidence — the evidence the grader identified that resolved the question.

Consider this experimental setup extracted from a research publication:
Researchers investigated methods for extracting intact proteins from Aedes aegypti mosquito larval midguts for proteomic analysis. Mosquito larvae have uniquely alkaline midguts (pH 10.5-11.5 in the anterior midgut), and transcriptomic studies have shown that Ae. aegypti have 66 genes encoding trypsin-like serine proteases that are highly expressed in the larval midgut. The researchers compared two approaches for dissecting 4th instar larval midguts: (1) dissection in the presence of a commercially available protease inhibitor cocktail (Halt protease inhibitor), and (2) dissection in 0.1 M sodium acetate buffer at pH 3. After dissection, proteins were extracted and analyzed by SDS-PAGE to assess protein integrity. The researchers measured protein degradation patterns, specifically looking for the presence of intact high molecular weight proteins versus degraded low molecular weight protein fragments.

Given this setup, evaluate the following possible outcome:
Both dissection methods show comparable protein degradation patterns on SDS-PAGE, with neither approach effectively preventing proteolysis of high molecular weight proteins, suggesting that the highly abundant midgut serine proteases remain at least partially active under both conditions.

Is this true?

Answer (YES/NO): NO